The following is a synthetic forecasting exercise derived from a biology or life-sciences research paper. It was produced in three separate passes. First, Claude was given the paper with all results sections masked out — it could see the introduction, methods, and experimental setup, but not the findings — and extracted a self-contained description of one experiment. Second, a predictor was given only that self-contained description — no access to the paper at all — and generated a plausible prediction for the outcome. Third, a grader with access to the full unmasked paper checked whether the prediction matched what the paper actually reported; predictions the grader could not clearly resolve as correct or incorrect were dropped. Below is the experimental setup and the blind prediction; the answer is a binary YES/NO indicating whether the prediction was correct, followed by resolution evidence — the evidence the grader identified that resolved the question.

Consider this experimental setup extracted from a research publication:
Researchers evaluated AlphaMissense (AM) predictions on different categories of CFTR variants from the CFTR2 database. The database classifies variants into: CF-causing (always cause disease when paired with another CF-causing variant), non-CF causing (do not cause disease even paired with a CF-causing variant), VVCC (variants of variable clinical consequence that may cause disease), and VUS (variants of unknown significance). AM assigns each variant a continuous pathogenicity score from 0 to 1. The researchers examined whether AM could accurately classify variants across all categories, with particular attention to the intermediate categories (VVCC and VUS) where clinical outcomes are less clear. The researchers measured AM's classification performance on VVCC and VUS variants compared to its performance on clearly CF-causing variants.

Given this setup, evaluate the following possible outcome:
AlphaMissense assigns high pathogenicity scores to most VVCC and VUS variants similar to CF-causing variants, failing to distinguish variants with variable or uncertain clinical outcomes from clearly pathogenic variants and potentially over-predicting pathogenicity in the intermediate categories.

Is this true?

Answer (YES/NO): YES